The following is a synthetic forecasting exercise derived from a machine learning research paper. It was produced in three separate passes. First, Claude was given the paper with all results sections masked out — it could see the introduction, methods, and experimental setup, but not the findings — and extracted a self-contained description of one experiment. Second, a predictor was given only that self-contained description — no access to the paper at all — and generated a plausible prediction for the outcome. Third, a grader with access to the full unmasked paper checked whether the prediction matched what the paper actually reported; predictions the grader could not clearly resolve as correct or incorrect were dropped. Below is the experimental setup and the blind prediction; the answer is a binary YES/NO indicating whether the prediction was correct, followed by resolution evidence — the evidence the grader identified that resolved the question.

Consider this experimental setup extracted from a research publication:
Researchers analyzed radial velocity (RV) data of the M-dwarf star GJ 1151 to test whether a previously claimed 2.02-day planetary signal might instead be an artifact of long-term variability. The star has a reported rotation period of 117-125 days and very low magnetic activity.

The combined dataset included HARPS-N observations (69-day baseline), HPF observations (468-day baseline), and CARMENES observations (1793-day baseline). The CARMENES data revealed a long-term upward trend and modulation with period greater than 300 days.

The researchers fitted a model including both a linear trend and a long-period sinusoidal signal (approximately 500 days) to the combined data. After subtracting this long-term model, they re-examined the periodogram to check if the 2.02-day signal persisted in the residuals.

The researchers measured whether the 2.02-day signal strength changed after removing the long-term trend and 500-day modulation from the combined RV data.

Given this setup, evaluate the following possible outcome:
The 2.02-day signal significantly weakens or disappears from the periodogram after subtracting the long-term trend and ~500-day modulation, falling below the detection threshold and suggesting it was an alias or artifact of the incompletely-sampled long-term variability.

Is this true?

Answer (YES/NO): YES